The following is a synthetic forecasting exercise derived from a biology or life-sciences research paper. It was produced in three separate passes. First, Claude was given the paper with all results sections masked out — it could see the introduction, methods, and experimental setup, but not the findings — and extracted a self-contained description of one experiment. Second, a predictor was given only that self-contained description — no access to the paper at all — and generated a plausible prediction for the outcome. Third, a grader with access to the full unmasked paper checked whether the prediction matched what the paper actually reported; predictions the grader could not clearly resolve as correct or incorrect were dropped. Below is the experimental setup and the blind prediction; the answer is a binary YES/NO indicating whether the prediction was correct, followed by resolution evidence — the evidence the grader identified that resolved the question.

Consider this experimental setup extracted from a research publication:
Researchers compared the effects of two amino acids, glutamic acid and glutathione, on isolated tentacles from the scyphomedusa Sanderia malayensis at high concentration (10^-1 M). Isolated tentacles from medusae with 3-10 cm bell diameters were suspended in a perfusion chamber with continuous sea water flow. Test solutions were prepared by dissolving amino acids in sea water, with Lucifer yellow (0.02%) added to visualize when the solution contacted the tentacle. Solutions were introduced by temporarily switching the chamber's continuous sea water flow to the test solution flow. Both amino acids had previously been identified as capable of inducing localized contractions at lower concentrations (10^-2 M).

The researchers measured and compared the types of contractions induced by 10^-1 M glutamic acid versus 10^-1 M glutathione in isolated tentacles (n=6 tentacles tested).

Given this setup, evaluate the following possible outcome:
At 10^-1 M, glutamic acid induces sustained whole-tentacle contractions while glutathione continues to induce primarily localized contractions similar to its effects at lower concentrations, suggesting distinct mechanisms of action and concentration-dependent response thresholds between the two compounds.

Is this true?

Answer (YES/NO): NO